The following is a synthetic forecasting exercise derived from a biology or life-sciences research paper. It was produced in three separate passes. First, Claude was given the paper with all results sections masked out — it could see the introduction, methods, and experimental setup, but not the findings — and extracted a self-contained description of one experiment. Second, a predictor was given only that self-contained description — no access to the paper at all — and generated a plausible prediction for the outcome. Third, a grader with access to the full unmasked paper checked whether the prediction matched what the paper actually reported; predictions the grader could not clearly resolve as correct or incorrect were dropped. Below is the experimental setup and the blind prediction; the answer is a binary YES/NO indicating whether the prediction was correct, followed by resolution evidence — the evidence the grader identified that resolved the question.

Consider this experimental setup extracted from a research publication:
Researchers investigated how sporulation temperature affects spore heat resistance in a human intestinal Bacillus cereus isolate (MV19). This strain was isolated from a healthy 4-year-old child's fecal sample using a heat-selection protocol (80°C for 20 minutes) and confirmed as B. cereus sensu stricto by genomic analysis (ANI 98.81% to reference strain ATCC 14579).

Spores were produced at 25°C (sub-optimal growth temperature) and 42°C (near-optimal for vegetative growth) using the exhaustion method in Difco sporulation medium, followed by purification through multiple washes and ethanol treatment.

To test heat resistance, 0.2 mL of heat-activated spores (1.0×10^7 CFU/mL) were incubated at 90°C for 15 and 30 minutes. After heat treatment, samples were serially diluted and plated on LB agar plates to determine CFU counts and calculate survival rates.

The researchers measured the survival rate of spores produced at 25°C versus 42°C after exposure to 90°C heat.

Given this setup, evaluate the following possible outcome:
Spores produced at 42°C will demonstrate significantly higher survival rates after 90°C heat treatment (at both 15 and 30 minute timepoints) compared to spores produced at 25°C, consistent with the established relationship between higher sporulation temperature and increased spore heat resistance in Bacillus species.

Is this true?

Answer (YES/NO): NO